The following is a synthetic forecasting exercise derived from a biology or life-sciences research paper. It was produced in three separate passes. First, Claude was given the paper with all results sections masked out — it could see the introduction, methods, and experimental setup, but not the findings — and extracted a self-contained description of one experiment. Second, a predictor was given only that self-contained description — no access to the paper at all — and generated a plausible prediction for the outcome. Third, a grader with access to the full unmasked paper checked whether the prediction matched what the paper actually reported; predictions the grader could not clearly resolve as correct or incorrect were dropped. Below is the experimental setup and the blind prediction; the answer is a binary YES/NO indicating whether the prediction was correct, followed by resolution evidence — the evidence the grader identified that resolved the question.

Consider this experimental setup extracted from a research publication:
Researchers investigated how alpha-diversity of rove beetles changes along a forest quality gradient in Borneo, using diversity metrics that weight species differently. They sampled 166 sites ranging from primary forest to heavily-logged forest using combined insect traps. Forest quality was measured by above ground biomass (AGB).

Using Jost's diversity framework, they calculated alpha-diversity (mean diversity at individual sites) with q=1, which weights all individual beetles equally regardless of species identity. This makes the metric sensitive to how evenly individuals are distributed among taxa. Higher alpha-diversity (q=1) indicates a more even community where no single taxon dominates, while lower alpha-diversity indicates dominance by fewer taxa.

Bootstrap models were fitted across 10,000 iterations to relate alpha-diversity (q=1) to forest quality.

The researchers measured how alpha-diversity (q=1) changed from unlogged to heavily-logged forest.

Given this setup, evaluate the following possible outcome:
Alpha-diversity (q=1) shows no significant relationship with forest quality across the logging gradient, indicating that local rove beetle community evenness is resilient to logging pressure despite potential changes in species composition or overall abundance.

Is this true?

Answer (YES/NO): NO